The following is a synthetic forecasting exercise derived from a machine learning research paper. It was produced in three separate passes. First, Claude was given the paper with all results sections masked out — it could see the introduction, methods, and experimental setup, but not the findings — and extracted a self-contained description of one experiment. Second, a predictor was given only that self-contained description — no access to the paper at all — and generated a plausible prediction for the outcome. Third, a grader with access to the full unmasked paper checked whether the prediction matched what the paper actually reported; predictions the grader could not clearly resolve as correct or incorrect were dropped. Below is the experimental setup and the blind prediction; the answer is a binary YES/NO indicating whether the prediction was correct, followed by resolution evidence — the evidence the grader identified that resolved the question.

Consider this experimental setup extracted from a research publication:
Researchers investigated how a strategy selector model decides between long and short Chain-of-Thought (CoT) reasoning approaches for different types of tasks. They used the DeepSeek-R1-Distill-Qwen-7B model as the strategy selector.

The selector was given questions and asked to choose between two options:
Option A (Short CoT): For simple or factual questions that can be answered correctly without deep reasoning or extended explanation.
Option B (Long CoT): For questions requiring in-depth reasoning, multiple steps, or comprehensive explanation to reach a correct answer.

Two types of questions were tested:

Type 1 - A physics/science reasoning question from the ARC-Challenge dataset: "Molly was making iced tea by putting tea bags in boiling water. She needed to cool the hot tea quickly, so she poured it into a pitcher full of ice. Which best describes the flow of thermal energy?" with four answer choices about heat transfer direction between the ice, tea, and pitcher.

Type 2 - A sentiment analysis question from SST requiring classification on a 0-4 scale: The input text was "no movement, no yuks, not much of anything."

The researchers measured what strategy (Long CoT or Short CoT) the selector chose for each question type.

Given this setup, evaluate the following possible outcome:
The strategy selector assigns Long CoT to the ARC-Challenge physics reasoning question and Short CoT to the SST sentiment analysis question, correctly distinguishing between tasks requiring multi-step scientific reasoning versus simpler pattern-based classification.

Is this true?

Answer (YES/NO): YES